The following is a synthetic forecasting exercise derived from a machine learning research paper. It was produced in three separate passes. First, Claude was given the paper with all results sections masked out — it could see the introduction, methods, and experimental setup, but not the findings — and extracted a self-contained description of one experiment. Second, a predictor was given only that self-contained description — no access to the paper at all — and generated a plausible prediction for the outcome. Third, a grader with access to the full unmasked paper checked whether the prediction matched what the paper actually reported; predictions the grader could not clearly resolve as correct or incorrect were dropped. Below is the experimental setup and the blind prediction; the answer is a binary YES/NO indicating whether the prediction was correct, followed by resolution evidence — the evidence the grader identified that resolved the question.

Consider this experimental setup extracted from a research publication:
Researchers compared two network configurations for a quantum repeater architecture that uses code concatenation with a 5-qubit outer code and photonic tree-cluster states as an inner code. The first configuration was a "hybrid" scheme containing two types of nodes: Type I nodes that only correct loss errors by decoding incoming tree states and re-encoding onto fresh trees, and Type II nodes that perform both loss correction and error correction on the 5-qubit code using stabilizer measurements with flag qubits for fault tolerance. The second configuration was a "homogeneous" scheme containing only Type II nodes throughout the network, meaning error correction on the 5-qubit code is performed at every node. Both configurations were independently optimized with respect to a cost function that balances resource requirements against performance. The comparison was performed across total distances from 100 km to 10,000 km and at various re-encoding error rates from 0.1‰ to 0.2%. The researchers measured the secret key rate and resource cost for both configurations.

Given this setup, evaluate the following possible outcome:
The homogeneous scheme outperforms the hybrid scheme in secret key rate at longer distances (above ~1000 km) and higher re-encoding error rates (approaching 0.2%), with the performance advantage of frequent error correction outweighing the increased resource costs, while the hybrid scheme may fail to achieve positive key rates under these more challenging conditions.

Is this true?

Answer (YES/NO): NO